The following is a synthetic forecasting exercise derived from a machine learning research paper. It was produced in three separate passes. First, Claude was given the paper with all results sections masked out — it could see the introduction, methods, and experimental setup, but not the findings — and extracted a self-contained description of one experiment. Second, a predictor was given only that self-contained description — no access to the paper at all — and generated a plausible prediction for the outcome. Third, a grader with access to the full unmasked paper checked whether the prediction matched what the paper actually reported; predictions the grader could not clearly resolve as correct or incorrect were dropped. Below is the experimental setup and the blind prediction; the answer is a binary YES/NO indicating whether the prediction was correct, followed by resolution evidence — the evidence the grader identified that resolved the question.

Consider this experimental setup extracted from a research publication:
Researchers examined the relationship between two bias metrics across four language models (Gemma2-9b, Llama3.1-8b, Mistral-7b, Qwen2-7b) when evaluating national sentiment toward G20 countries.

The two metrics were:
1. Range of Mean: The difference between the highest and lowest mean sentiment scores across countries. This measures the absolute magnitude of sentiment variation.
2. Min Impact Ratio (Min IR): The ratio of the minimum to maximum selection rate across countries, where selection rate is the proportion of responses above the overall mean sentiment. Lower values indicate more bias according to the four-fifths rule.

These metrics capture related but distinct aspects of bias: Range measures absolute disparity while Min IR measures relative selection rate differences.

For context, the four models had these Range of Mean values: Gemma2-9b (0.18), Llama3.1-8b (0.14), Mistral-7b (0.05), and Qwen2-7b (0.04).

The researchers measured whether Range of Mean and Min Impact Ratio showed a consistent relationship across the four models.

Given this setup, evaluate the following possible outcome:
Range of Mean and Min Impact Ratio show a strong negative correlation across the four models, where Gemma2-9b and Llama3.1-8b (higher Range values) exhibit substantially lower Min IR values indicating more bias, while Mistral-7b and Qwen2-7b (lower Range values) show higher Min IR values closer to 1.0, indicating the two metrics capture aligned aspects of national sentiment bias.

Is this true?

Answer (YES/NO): YES